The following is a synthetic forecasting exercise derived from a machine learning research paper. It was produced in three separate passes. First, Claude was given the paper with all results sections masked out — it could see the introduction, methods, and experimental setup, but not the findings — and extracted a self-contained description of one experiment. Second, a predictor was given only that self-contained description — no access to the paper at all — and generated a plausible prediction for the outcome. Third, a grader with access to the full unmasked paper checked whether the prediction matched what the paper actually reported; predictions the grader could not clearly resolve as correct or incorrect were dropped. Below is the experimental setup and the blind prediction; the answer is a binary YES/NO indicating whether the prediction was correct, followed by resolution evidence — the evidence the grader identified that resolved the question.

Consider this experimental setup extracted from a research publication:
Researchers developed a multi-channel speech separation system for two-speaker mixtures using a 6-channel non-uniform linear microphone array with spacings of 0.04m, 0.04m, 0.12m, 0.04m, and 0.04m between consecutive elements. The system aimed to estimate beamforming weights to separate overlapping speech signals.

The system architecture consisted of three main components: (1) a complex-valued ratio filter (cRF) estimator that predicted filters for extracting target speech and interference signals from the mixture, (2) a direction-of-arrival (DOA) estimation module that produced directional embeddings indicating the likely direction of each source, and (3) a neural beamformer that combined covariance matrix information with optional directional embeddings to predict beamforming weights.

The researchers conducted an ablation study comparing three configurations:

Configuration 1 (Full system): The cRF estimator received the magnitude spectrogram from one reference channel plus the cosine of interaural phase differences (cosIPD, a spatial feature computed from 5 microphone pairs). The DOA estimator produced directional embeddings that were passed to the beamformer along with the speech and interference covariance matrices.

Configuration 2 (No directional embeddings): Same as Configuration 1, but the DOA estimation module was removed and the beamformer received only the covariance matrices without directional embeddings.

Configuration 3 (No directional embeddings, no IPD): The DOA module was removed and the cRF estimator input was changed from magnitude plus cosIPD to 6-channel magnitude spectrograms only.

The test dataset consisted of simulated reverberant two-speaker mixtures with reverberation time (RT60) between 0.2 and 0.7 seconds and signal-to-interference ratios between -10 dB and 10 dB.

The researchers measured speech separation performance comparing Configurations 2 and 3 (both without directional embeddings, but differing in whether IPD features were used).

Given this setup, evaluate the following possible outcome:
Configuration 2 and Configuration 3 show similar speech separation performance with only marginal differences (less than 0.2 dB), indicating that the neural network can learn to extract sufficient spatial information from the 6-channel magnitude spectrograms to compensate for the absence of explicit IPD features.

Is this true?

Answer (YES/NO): NO